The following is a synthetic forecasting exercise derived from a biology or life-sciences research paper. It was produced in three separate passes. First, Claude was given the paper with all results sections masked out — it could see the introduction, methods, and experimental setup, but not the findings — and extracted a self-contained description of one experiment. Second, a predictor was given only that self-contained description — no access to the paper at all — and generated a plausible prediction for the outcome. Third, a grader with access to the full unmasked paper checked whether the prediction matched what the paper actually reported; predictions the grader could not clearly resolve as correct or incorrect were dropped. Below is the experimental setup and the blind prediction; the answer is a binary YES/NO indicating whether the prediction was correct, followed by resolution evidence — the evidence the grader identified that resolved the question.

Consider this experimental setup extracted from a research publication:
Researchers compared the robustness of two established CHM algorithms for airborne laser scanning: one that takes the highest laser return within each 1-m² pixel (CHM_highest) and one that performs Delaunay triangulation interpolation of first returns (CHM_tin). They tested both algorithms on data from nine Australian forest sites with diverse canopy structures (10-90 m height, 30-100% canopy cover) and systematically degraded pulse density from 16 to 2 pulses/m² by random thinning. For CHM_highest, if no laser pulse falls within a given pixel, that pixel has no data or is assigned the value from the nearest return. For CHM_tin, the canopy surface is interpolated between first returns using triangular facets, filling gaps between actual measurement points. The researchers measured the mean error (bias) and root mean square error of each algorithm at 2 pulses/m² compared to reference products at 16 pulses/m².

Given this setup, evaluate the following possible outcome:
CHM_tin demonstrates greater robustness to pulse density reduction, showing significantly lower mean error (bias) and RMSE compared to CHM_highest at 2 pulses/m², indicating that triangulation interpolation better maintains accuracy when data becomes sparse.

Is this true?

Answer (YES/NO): YES